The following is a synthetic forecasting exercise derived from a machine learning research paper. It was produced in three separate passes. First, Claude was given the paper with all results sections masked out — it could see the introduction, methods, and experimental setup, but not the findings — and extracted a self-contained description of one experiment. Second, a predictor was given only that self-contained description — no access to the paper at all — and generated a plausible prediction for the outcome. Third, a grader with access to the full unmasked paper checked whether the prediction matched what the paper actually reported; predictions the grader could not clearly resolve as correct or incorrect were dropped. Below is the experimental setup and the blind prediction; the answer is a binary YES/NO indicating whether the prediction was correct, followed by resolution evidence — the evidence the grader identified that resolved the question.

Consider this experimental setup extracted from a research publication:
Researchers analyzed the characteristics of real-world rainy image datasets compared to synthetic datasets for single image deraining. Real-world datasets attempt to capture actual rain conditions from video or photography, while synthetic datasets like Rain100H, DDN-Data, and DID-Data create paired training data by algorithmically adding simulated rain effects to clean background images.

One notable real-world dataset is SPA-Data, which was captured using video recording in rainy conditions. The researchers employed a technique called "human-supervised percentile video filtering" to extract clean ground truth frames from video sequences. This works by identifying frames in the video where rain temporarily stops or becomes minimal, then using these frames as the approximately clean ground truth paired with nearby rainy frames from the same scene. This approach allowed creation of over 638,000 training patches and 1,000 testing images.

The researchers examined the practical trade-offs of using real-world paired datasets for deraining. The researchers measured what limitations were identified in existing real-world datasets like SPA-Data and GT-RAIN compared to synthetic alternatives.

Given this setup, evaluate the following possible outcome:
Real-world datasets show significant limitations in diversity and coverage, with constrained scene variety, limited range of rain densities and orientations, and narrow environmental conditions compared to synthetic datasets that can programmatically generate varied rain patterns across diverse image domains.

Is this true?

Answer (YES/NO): YES